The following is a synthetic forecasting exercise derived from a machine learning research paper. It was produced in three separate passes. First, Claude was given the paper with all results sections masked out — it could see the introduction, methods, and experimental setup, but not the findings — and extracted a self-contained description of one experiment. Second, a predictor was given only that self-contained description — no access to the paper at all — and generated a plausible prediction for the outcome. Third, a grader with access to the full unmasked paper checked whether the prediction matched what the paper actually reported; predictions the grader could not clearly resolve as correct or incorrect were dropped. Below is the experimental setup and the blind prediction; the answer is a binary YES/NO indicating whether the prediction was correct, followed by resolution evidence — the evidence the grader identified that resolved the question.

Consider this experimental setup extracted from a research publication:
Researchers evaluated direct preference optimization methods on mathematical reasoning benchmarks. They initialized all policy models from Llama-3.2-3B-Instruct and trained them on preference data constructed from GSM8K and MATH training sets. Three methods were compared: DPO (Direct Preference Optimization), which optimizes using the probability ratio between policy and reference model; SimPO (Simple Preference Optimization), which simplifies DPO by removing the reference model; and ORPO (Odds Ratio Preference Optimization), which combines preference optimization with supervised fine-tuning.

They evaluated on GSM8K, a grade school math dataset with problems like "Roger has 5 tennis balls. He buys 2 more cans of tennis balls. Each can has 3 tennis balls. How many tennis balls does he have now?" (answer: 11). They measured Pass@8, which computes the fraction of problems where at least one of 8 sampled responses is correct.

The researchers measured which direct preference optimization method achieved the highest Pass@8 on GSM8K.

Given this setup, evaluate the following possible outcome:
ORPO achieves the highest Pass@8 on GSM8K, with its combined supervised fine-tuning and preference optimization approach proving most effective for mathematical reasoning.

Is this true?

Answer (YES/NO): NO